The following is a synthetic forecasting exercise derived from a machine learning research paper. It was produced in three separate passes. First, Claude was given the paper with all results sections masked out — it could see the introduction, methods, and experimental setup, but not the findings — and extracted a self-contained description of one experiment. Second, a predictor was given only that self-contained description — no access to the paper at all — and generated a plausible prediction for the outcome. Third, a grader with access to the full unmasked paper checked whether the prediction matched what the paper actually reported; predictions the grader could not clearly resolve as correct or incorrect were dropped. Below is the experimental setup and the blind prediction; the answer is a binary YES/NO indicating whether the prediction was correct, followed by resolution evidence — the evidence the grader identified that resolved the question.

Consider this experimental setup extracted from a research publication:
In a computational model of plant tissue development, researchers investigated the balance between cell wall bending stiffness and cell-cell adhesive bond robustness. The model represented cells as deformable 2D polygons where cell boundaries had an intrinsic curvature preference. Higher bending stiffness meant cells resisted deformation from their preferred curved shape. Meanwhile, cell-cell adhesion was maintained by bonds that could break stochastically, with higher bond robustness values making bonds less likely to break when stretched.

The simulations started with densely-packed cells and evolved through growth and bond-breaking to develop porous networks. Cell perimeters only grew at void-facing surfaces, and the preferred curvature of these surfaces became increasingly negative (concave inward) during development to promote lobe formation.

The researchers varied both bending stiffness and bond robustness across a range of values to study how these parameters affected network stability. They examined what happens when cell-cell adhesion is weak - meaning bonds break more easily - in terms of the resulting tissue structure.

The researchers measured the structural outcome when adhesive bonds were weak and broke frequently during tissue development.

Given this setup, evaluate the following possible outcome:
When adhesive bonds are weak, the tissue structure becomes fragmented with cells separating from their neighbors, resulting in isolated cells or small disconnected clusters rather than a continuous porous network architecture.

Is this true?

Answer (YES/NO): NO